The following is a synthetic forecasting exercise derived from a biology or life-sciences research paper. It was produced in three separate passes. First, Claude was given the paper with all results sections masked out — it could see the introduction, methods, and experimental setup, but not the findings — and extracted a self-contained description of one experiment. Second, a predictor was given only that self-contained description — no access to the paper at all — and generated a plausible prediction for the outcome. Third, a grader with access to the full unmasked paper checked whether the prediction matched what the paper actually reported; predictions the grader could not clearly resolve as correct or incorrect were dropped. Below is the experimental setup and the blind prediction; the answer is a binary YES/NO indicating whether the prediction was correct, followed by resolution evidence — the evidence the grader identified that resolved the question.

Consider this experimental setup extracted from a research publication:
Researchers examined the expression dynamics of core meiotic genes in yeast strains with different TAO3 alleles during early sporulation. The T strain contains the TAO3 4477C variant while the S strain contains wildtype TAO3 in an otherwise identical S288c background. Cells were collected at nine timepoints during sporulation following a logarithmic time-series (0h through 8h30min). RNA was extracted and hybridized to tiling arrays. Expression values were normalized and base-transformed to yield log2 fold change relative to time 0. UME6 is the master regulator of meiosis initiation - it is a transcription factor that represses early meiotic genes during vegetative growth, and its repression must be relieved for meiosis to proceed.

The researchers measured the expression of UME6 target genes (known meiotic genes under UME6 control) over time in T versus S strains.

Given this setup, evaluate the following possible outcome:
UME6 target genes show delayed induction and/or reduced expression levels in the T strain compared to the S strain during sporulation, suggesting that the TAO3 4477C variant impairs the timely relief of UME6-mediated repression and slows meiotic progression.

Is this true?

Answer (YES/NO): NO